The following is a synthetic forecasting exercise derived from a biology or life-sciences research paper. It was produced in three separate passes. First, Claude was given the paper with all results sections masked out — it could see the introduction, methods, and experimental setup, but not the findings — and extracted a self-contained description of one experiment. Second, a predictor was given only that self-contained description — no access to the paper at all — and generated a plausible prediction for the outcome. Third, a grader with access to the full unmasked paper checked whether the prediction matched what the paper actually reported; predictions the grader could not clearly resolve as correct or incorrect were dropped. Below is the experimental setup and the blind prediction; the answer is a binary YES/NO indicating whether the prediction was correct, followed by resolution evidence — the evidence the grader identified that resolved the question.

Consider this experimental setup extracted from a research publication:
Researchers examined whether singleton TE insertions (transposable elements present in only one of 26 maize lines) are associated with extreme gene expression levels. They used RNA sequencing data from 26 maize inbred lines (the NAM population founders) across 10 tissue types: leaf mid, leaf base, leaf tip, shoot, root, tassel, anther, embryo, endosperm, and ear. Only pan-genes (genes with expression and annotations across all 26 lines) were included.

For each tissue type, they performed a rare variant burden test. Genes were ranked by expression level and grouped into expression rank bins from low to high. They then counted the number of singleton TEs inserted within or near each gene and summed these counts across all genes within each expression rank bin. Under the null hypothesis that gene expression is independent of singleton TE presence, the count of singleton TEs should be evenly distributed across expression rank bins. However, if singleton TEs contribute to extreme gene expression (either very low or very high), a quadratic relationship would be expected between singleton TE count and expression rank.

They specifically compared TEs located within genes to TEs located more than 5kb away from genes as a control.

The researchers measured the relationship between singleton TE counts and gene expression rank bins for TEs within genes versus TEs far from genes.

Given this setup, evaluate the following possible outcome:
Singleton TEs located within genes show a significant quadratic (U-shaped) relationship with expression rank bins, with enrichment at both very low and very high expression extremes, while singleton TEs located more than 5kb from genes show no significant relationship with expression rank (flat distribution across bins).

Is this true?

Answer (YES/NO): NO